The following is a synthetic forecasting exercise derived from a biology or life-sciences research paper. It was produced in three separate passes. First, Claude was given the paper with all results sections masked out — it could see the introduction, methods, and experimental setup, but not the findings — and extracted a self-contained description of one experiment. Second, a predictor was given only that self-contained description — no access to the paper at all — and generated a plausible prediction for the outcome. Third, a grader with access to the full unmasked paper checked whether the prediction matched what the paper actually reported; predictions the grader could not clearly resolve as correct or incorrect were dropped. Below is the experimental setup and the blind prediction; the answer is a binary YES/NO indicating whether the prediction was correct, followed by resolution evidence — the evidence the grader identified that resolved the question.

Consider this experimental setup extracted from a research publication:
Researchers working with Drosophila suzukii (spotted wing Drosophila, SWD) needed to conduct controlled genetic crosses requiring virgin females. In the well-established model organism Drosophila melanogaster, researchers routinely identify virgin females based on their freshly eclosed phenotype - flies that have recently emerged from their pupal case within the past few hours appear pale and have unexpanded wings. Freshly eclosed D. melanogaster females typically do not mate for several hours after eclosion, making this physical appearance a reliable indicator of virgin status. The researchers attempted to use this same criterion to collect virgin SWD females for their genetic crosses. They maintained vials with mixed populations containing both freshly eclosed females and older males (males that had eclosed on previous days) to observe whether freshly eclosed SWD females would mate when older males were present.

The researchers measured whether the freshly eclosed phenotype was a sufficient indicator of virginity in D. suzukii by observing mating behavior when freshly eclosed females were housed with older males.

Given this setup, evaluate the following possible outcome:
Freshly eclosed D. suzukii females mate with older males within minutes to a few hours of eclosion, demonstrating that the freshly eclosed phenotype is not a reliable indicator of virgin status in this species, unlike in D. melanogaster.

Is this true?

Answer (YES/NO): YES